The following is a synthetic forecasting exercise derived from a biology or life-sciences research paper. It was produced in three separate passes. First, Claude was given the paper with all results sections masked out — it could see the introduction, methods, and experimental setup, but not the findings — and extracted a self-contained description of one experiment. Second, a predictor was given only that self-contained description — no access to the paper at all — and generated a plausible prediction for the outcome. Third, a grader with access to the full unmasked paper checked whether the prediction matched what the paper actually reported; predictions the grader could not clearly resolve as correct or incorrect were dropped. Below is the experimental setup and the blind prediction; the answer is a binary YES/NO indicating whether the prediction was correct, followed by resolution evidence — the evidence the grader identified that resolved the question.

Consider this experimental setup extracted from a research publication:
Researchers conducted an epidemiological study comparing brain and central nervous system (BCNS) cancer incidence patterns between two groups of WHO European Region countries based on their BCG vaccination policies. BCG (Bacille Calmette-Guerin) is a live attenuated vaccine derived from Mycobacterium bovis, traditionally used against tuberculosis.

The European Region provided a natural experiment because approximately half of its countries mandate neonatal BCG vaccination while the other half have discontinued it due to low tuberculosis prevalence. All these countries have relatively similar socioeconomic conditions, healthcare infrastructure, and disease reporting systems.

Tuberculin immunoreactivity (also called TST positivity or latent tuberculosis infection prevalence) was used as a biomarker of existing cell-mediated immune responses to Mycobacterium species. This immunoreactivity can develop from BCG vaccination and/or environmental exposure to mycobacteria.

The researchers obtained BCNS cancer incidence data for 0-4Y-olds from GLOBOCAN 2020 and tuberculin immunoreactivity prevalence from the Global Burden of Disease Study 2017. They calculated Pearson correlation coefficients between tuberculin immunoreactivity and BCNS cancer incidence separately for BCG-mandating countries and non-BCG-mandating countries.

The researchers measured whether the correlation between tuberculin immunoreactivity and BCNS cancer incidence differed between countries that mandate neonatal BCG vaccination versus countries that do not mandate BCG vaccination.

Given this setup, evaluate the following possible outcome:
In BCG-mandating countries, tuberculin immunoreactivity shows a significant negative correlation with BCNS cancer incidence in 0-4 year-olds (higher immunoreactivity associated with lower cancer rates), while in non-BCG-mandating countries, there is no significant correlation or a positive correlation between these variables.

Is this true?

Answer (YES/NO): YES